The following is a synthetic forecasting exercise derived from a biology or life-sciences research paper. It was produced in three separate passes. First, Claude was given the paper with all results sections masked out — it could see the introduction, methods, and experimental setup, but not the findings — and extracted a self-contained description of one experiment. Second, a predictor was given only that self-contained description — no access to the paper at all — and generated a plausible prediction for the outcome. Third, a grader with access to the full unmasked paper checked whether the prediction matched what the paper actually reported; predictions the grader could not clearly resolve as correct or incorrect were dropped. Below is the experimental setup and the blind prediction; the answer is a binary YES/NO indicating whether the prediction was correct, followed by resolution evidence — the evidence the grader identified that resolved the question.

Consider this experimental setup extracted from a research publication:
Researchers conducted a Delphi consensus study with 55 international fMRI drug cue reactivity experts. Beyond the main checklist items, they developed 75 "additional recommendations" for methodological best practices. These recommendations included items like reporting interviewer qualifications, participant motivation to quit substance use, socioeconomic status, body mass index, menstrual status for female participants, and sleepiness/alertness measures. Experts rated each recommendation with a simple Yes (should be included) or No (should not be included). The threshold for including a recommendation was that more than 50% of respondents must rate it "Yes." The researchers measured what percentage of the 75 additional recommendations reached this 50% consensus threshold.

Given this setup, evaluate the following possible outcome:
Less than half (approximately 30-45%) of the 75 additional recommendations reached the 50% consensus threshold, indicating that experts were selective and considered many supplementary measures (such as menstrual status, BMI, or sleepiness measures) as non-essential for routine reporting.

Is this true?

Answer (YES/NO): NO